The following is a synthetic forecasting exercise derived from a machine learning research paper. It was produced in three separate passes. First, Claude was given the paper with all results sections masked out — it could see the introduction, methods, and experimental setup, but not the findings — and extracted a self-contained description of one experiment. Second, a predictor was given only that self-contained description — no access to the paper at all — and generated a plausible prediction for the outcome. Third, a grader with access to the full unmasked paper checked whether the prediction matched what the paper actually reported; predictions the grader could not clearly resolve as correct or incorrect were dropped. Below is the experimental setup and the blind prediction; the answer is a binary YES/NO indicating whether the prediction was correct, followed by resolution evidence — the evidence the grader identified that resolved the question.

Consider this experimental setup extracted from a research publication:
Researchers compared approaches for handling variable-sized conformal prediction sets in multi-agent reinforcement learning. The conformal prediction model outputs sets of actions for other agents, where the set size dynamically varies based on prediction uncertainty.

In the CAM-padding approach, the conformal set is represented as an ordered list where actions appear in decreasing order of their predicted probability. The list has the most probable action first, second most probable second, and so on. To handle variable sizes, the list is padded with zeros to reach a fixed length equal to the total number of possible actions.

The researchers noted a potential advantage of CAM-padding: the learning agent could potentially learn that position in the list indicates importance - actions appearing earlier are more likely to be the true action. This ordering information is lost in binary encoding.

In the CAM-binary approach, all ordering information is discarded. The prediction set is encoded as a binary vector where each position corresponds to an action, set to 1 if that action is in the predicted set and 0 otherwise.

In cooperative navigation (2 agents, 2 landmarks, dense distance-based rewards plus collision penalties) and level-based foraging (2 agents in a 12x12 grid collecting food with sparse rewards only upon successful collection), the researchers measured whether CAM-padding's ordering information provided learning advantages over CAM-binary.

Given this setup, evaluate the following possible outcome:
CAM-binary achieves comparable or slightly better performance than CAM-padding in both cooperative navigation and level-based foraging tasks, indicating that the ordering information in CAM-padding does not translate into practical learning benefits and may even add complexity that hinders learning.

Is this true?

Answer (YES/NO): YES